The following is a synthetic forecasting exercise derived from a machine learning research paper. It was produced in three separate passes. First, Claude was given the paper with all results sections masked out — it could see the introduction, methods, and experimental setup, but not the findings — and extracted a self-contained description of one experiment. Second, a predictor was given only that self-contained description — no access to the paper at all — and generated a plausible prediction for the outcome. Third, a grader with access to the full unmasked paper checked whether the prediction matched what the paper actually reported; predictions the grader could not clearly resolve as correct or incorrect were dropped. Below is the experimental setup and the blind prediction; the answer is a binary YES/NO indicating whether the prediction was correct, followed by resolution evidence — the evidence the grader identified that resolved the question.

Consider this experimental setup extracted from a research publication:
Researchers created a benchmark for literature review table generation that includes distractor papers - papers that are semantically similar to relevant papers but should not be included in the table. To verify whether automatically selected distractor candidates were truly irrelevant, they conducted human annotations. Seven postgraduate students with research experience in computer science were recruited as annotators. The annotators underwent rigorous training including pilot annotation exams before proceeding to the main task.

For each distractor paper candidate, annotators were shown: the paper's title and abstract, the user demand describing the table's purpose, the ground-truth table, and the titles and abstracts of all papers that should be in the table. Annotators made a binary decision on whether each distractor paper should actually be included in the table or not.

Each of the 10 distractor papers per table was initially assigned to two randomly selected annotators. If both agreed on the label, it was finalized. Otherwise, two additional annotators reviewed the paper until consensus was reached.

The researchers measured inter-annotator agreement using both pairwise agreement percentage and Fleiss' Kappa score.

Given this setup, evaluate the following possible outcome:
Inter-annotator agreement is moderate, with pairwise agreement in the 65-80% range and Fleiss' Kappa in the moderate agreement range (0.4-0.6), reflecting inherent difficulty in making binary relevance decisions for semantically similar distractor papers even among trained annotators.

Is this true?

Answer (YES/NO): NO